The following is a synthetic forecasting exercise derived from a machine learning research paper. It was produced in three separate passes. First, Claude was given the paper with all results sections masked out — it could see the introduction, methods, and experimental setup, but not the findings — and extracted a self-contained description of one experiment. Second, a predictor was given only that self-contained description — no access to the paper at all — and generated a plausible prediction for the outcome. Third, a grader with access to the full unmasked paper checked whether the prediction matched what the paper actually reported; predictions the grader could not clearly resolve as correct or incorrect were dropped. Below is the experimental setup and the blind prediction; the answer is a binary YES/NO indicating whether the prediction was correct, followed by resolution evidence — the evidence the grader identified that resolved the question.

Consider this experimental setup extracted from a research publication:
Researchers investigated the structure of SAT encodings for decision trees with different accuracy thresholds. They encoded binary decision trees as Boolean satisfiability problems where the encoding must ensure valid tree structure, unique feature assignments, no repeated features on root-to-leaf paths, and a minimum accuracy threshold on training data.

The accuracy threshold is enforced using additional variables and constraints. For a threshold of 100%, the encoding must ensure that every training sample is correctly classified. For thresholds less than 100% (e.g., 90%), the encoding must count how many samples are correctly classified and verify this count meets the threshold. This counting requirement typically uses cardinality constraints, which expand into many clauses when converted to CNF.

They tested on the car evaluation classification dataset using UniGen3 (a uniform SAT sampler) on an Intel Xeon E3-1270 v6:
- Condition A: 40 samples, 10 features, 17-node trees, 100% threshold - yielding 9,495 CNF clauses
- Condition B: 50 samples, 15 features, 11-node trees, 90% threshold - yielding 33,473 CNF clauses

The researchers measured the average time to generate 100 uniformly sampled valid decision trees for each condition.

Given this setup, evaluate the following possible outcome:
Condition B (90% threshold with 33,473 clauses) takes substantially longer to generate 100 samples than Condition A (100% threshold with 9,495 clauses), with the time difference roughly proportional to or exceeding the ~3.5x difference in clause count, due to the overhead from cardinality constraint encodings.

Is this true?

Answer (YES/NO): YES